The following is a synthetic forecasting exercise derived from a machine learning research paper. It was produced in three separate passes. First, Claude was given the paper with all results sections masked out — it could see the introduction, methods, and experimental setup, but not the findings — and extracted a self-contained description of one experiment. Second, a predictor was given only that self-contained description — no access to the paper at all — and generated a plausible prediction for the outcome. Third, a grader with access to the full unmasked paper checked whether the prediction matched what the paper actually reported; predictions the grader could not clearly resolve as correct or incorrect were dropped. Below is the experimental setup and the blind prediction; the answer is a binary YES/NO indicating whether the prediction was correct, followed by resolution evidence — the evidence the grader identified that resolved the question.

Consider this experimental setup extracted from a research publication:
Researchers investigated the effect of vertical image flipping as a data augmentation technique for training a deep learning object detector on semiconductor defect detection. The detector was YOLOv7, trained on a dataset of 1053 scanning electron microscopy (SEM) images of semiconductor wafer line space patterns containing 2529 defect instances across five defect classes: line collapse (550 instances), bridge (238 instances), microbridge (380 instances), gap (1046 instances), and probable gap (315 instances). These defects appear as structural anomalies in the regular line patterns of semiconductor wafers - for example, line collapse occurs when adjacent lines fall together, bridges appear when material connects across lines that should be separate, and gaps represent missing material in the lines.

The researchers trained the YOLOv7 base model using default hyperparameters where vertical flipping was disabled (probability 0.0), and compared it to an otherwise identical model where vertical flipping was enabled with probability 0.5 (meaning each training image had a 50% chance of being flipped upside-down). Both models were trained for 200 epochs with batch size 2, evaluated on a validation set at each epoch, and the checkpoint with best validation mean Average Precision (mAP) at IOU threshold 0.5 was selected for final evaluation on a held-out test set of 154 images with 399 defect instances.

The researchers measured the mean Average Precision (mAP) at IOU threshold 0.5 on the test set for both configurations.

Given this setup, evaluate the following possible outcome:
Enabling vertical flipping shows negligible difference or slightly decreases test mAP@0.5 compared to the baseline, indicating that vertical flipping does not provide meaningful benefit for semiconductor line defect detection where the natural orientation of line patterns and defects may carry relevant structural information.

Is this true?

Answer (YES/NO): NO